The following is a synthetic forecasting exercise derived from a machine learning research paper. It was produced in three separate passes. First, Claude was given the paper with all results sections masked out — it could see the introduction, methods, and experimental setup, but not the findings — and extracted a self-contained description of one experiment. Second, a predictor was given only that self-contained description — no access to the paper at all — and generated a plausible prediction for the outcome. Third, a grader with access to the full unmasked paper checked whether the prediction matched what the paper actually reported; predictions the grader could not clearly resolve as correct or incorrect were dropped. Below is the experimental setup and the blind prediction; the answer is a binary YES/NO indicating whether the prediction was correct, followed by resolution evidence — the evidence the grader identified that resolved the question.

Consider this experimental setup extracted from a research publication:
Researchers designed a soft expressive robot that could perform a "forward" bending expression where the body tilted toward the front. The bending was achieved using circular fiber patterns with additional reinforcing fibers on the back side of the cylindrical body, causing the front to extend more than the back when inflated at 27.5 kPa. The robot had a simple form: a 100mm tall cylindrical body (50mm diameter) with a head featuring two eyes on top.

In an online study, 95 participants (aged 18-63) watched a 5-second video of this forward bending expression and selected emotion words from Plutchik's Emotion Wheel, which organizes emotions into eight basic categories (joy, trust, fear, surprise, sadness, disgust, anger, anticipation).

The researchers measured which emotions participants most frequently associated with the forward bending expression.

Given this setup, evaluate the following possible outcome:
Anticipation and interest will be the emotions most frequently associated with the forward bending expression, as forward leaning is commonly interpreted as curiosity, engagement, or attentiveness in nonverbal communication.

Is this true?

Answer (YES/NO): NO